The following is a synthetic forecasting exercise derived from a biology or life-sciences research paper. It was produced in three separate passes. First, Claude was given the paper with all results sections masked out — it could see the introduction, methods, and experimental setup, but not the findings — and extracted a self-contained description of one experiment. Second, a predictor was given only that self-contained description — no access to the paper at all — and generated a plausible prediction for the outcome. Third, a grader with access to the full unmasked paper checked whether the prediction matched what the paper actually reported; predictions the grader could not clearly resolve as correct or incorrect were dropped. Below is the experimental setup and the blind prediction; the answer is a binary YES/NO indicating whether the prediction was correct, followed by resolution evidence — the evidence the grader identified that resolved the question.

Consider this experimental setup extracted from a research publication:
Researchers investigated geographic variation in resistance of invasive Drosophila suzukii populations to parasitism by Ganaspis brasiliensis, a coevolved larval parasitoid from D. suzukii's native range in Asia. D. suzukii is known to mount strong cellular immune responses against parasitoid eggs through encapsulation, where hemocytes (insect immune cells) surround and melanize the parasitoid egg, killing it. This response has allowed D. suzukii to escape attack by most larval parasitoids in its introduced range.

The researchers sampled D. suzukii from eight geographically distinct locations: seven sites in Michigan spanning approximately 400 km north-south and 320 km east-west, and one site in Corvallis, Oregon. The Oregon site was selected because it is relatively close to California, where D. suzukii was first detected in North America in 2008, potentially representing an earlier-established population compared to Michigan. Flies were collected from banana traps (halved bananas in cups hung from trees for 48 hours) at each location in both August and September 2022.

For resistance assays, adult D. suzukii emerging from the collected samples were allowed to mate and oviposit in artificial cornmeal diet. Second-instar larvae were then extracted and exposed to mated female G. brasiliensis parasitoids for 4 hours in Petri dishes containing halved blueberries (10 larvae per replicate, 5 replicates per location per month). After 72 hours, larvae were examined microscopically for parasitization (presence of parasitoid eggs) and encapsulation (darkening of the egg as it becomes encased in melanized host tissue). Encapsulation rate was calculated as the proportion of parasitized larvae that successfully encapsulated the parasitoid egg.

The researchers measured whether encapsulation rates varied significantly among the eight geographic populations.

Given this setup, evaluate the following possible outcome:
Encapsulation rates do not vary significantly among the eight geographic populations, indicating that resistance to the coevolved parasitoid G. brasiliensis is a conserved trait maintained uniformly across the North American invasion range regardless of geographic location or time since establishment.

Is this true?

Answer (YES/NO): NO